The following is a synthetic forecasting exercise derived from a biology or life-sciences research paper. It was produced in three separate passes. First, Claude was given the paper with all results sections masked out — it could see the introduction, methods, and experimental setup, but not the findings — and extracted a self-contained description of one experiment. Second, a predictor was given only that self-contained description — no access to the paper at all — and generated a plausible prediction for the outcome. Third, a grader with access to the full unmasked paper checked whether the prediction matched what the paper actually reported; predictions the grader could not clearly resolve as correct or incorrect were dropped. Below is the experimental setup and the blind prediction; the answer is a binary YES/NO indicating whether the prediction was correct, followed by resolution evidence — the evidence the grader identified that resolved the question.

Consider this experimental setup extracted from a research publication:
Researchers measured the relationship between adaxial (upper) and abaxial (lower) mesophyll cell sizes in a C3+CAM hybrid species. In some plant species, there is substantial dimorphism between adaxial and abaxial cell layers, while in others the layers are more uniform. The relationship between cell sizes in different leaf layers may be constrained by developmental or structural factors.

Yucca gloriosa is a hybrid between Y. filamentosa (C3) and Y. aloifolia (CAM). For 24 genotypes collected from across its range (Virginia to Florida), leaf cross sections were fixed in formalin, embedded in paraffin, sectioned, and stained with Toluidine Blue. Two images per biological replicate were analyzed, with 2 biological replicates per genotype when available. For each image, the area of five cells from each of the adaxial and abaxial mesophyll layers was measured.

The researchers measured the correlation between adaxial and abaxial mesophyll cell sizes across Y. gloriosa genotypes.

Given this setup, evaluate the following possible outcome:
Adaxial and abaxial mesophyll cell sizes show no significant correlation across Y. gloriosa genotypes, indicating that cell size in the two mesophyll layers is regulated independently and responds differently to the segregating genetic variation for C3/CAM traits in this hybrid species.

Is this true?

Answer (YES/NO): NO